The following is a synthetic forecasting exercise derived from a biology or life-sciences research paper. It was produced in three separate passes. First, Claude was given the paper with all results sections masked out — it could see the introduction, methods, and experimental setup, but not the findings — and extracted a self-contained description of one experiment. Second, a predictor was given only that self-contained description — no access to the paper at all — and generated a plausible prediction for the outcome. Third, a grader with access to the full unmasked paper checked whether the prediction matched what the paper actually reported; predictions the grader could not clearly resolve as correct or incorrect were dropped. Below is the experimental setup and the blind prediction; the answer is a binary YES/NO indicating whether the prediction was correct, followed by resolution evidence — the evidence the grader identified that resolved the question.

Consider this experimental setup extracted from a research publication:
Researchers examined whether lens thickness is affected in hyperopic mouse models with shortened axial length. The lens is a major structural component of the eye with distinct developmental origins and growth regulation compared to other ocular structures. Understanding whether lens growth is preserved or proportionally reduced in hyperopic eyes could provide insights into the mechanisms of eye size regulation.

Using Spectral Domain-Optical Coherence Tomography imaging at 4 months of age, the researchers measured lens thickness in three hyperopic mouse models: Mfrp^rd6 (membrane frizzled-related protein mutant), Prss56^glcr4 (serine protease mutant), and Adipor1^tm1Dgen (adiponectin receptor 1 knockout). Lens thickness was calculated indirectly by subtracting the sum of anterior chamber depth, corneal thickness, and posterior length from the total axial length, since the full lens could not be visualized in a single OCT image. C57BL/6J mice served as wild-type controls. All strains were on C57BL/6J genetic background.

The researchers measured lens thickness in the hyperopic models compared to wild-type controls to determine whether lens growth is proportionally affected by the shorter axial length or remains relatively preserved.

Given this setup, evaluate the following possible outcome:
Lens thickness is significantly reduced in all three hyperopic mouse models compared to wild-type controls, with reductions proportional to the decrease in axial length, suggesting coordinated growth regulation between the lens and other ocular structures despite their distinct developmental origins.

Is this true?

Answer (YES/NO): NO